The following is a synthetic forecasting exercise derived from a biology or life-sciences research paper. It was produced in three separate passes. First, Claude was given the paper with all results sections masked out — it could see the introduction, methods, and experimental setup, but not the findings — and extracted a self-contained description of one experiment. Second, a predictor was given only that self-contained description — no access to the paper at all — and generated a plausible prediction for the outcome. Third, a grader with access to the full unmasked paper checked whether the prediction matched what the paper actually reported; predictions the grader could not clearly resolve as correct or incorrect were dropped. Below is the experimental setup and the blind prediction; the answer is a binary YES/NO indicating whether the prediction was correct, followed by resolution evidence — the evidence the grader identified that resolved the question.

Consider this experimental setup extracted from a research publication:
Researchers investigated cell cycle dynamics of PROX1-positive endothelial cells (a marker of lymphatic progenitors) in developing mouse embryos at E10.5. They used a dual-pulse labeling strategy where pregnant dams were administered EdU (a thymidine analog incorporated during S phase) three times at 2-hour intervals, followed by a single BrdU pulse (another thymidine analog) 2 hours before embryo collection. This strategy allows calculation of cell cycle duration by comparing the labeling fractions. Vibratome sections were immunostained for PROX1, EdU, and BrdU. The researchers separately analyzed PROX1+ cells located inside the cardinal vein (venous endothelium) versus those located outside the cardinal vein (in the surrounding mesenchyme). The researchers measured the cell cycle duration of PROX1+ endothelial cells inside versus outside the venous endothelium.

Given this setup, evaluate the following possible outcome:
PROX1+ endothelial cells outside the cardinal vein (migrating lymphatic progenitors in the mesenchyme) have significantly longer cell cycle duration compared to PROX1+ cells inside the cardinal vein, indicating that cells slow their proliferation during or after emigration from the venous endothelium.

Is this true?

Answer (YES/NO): NO